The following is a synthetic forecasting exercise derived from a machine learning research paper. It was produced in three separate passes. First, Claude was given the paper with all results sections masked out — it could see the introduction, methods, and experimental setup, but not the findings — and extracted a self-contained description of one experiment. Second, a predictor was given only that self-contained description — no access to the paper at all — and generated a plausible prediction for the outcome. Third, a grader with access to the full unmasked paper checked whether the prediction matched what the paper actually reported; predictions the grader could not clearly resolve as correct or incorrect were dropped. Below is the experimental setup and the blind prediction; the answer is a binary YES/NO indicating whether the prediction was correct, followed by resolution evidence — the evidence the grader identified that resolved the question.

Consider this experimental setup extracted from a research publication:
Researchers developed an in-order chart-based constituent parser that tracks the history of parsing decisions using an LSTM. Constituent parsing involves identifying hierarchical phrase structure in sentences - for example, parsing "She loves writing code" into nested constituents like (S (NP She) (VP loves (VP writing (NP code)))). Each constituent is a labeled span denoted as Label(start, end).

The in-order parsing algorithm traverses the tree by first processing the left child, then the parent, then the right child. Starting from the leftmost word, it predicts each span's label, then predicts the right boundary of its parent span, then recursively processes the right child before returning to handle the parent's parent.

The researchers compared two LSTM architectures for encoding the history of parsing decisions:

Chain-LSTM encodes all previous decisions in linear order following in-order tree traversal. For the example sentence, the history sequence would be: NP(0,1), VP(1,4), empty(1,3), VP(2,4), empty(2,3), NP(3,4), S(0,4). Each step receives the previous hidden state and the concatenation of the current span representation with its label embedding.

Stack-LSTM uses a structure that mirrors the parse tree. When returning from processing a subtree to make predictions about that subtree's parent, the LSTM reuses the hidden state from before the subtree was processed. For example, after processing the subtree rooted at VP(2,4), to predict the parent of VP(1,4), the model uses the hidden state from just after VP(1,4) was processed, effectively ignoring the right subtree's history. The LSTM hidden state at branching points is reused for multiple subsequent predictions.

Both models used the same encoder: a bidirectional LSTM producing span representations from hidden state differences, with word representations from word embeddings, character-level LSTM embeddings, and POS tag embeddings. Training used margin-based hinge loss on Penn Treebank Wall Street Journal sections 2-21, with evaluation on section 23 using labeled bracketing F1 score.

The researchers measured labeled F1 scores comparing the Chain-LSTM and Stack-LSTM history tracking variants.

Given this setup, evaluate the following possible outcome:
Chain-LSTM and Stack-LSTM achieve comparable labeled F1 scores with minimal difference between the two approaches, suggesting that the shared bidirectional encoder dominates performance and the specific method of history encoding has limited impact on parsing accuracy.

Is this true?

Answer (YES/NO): NO